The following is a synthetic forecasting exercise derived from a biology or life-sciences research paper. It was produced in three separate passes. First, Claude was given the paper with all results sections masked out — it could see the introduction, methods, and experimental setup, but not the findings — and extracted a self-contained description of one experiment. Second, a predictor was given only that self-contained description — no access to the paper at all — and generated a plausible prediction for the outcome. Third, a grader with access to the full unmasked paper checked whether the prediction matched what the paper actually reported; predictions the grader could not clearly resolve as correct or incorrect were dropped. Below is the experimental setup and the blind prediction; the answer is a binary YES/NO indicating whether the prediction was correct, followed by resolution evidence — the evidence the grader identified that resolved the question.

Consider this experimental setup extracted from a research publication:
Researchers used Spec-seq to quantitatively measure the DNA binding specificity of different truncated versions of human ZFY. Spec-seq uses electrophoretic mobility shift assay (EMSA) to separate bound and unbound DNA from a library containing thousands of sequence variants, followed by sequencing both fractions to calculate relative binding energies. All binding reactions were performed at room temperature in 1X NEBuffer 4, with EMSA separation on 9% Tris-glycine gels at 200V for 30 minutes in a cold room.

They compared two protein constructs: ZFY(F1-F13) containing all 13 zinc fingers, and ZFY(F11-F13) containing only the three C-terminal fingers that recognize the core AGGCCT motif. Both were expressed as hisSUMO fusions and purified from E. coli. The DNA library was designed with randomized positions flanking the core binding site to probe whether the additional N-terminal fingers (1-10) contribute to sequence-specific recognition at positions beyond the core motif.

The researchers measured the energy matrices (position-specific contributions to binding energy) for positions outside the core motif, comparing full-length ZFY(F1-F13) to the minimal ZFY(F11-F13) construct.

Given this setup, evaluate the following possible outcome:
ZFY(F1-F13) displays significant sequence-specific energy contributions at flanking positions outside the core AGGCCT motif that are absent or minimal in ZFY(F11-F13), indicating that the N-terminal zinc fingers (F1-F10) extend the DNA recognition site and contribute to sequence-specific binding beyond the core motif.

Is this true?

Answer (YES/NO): YES